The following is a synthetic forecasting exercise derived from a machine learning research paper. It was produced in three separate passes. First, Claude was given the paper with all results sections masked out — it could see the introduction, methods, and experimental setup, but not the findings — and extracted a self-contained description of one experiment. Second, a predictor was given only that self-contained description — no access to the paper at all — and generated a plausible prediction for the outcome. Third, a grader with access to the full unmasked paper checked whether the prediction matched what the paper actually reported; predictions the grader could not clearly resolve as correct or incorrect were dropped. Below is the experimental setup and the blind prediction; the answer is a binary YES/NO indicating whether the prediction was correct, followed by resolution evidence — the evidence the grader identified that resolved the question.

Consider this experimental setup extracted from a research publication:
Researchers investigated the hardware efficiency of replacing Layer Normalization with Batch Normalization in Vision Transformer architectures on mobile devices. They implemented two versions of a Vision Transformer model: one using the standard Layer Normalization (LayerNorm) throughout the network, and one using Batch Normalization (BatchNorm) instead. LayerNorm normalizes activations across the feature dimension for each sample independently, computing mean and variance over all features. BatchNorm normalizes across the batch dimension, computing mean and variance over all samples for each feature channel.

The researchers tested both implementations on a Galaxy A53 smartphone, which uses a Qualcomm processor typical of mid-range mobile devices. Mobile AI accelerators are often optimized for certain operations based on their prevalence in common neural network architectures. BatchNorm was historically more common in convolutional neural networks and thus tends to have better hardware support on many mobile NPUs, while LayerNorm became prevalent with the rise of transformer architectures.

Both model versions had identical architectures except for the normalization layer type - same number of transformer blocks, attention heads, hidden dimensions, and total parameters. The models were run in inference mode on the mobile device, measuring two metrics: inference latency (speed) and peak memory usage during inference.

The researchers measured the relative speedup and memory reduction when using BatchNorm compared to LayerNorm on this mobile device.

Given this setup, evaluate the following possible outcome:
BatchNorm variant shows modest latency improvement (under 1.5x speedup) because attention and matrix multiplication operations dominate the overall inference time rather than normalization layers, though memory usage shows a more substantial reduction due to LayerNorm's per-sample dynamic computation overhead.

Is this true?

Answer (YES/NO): NO